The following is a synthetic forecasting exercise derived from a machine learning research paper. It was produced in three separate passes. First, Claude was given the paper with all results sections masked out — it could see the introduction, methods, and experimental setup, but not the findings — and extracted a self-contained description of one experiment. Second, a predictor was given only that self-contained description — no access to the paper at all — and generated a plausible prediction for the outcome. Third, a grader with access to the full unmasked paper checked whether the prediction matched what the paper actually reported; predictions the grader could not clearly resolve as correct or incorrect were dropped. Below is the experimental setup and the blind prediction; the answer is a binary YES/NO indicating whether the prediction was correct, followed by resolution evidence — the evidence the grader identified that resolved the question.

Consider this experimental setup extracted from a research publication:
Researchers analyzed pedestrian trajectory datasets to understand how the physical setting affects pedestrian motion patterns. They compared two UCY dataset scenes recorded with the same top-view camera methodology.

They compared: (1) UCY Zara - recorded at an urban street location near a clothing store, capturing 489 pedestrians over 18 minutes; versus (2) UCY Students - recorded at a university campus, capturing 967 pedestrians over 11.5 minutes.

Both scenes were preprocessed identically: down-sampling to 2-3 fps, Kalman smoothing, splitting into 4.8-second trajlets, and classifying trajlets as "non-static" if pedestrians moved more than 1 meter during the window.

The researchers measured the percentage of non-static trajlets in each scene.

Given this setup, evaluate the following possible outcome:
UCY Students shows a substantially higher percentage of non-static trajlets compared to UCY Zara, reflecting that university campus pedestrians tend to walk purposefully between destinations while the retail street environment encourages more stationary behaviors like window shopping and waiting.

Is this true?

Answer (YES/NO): YES